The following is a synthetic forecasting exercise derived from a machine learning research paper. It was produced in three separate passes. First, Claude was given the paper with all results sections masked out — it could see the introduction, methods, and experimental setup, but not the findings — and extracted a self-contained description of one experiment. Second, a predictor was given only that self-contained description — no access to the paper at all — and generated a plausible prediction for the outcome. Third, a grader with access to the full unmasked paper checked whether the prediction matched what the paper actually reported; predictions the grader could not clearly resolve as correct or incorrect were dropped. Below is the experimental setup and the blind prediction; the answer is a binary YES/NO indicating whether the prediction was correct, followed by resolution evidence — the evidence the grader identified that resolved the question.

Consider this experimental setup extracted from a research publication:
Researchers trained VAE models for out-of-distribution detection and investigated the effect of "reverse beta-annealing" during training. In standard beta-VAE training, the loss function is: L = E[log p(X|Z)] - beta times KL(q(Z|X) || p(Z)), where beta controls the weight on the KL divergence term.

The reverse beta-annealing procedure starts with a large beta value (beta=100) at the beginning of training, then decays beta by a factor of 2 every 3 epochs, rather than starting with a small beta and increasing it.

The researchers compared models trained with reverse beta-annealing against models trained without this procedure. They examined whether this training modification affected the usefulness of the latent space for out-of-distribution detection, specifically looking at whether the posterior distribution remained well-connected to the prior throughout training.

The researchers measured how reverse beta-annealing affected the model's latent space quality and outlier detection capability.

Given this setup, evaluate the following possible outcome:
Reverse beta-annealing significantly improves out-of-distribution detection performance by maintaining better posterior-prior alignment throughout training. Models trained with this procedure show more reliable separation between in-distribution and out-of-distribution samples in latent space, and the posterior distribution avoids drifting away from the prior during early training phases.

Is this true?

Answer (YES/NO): YES